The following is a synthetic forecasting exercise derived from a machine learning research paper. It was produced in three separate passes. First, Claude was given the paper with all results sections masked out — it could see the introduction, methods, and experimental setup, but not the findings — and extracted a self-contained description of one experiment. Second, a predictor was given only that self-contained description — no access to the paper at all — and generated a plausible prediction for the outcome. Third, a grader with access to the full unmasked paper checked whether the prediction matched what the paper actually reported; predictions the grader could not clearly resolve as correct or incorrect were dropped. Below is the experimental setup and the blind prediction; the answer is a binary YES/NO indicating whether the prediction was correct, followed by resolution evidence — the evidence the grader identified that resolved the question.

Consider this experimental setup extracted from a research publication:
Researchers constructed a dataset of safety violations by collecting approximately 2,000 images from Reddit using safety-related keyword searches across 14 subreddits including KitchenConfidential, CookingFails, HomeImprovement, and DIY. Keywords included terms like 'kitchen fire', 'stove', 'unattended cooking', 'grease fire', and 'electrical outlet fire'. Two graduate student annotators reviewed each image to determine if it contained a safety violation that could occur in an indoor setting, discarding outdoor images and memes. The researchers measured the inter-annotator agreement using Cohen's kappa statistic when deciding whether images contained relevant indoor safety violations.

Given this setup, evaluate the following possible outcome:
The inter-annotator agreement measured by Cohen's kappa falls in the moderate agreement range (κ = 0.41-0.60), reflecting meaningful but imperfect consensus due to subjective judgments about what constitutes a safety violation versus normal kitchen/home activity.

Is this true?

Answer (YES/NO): NO